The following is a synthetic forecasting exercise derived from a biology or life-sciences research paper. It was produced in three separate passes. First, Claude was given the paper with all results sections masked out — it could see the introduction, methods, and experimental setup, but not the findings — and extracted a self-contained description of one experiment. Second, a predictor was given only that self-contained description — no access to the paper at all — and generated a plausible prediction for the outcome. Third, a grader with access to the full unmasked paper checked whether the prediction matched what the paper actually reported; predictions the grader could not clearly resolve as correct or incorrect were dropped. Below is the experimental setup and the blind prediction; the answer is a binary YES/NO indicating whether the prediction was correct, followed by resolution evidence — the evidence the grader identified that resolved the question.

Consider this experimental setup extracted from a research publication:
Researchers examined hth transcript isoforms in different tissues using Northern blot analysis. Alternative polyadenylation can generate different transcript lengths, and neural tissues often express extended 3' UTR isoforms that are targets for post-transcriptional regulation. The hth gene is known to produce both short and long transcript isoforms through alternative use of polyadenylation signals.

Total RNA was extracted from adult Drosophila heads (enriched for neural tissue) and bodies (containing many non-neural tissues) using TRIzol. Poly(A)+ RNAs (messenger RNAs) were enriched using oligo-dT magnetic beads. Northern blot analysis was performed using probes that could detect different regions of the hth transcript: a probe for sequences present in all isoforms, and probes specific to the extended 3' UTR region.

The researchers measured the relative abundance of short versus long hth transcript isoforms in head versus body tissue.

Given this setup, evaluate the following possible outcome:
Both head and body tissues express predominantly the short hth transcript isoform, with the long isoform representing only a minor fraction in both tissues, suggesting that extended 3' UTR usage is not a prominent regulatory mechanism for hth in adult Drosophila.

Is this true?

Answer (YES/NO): NO